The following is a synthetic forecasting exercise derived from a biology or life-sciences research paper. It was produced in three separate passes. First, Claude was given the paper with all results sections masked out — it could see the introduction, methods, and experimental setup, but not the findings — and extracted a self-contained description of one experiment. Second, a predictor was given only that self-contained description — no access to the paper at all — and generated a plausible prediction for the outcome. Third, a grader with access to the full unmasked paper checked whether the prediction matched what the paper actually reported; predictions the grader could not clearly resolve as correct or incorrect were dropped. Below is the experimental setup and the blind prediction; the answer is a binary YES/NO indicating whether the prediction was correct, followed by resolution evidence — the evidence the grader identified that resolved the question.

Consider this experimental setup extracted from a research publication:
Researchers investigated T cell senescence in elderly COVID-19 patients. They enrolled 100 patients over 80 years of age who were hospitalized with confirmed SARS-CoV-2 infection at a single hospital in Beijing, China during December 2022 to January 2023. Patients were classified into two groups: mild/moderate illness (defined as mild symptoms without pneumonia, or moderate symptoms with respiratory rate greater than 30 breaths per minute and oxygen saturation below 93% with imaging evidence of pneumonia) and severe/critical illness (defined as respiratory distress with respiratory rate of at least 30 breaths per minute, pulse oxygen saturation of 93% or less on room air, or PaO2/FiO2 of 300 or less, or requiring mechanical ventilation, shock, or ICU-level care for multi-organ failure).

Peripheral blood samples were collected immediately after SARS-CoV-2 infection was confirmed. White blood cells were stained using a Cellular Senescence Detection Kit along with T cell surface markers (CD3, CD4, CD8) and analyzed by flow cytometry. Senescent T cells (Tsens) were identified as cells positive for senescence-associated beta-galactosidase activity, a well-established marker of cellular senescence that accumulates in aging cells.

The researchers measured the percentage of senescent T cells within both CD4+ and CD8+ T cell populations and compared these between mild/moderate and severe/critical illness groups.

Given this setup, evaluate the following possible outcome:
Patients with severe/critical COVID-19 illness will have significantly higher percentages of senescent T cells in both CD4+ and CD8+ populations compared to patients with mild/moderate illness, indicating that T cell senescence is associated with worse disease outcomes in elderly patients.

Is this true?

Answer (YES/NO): NO